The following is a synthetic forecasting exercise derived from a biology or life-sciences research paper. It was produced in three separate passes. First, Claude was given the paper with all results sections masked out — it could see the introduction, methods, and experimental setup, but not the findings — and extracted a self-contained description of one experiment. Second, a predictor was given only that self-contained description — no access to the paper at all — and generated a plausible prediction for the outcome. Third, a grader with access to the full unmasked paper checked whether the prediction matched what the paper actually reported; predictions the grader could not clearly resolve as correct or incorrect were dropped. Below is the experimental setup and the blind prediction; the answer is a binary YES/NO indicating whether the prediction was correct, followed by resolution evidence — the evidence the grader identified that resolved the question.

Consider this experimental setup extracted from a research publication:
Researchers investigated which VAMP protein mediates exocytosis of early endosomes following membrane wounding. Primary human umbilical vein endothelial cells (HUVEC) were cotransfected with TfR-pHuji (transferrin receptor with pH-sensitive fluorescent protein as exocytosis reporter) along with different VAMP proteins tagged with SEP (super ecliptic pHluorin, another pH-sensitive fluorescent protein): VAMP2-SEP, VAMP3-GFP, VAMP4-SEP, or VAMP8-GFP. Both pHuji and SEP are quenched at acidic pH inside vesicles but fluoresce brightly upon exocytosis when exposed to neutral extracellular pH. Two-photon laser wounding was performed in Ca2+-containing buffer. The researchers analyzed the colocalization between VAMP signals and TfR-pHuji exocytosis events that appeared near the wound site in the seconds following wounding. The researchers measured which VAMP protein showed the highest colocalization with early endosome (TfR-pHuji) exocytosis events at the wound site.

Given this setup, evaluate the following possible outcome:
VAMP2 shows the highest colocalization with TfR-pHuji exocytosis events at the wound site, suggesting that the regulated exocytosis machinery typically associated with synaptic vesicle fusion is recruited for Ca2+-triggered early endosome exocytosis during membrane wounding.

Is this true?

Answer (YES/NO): YES